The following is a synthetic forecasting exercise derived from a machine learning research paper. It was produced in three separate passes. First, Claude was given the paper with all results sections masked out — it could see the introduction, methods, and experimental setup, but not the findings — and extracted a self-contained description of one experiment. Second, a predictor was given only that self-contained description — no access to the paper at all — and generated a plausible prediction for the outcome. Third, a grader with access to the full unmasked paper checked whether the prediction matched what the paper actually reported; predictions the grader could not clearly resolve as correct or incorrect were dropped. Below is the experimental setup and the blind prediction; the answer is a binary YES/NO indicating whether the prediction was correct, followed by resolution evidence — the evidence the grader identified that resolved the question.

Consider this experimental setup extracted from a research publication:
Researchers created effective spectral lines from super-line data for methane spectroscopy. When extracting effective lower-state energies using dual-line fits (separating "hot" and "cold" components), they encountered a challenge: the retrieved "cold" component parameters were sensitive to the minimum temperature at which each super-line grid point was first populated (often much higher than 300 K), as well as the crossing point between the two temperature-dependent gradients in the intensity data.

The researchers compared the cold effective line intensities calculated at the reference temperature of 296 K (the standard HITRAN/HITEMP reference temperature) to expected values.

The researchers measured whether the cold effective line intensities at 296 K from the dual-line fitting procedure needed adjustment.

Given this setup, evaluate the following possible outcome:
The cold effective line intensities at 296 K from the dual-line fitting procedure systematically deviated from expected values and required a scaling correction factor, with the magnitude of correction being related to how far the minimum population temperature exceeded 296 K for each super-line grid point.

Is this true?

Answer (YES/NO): NO